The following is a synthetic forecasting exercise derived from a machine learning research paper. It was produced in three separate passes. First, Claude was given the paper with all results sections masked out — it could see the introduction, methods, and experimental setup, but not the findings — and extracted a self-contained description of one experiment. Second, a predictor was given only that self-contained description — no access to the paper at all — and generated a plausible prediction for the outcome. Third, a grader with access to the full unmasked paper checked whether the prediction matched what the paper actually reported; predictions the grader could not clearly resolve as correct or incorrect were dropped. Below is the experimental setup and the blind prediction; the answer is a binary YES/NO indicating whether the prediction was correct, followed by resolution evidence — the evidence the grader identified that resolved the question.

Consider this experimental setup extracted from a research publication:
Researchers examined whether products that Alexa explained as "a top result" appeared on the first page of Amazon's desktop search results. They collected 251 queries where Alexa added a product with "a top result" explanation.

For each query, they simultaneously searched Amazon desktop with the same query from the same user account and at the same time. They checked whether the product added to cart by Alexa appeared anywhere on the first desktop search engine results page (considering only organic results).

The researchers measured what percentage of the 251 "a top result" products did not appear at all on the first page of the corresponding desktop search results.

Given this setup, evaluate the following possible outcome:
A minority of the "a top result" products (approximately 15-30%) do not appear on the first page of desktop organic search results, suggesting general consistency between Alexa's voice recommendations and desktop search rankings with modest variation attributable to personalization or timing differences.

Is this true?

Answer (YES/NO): YES